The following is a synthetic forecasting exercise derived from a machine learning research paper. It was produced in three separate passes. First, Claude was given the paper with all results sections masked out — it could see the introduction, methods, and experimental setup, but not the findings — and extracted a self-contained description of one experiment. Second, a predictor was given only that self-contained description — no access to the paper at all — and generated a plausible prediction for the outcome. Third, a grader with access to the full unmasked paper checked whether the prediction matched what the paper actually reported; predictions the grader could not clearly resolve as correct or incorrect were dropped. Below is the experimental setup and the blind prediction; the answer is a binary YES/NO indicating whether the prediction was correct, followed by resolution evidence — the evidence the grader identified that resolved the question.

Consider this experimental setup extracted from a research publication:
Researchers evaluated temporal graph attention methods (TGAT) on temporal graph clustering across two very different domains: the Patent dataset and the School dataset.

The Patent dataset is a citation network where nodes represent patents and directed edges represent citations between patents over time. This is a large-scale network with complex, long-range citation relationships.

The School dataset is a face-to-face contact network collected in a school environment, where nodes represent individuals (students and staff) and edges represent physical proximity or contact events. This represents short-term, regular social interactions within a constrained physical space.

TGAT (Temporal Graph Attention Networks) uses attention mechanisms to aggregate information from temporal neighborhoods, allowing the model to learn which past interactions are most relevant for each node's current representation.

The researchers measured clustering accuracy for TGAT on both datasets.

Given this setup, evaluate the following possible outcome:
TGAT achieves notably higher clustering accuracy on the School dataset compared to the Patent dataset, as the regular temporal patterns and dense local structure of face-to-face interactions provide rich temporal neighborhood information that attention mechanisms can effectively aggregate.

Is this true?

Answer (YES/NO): YES